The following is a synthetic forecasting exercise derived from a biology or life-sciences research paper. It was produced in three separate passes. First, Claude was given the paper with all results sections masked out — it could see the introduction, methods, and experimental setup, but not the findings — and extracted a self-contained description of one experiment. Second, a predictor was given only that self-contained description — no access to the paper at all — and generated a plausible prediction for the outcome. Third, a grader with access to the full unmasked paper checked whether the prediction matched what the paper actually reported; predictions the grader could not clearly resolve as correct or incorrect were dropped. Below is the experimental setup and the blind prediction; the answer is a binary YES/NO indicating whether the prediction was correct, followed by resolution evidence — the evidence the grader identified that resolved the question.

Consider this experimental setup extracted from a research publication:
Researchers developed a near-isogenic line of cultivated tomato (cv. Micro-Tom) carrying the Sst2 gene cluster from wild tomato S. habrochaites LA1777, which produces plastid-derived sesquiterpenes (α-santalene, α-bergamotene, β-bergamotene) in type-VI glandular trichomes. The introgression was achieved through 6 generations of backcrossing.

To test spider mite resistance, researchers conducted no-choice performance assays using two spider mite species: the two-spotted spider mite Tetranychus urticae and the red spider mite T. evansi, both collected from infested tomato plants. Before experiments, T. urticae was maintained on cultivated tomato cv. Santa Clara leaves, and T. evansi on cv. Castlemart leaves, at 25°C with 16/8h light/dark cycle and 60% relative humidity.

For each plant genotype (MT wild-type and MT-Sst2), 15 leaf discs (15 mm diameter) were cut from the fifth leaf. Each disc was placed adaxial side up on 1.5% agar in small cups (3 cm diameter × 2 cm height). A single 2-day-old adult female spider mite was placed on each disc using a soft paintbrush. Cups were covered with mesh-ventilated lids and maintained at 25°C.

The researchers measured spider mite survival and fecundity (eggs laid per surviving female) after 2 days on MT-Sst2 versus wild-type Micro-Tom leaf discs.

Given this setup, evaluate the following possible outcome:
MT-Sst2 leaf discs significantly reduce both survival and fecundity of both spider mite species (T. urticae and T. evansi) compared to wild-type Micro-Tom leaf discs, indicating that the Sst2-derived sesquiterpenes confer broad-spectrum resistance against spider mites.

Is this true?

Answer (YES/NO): NO